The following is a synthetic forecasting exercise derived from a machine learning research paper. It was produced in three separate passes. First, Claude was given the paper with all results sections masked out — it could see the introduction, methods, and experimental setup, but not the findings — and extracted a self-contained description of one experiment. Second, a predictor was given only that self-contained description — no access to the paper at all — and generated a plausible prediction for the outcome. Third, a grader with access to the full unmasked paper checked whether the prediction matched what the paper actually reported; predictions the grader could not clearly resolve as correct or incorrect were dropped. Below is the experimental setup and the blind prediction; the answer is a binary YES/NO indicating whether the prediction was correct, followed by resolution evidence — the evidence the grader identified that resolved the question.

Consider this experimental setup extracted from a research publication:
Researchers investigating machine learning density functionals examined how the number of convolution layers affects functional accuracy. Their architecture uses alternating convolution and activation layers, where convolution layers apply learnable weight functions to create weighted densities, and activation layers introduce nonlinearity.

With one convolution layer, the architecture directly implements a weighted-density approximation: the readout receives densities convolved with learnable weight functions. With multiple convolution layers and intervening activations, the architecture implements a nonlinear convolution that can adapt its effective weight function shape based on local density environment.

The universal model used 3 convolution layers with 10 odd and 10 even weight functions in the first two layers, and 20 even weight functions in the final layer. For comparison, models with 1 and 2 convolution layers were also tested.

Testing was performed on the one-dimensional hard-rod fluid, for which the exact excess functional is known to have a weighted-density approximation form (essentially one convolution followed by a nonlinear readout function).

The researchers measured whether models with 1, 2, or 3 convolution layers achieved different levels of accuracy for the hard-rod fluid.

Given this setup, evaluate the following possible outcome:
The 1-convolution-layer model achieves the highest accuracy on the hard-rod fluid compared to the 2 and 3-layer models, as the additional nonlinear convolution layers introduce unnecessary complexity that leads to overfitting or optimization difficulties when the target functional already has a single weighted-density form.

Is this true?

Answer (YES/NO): NO